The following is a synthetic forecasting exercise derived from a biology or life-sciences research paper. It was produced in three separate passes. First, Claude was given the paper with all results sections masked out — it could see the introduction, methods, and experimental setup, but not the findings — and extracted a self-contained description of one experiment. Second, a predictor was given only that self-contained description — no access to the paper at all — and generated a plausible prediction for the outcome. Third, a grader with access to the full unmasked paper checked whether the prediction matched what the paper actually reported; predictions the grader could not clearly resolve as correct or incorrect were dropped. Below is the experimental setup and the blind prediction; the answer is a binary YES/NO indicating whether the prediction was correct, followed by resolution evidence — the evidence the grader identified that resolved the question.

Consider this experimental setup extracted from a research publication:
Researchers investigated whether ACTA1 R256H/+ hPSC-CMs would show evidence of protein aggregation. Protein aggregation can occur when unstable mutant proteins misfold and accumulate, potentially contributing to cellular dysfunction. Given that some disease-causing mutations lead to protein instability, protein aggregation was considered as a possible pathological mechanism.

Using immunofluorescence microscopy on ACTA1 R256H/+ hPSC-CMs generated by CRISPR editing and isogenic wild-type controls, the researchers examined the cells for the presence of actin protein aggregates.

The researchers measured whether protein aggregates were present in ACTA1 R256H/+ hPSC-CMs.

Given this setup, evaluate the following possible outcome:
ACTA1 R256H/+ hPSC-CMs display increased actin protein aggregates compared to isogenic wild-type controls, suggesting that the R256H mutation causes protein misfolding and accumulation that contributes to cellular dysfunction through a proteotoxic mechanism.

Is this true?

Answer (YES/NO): NO